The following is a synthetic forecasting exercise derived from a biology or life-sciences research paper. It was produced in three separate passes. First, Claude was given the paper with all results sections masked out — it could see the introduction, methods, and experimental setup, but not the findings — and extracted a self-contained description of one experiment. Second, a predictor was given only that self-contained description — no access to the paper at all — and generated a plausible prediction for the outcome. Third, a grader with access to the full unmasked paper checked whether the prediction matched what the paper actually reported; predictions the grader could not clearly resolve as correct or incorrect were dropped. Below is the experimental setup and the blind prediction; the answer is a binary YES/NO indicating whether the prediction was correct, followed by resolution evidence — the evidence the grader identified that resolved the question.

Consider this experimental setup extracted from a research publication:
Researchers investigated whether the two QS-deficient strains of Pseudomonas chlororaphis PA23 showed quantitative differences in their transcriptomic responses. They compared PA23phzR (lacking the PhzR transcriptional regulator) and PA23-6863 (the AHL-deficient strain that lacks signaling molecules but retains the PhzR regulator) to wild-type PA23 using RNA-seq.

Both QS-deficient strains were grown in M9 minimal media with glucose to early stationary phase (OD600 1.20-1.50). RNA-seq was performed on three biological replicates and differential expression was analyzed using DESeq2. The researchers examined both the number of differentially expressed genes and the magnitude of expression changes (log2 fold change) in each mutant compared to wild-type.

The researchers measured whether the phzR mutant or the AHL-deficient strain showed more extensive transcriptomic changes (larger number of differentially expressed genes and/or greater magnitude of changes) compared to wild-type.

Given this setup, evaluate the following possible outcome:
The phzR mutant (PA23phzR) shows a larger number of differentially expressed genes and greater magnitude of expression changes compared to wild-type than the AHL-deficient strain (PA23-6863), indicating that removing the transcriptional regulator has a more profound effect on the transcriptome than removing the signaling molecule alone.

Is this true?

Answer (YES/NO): NO